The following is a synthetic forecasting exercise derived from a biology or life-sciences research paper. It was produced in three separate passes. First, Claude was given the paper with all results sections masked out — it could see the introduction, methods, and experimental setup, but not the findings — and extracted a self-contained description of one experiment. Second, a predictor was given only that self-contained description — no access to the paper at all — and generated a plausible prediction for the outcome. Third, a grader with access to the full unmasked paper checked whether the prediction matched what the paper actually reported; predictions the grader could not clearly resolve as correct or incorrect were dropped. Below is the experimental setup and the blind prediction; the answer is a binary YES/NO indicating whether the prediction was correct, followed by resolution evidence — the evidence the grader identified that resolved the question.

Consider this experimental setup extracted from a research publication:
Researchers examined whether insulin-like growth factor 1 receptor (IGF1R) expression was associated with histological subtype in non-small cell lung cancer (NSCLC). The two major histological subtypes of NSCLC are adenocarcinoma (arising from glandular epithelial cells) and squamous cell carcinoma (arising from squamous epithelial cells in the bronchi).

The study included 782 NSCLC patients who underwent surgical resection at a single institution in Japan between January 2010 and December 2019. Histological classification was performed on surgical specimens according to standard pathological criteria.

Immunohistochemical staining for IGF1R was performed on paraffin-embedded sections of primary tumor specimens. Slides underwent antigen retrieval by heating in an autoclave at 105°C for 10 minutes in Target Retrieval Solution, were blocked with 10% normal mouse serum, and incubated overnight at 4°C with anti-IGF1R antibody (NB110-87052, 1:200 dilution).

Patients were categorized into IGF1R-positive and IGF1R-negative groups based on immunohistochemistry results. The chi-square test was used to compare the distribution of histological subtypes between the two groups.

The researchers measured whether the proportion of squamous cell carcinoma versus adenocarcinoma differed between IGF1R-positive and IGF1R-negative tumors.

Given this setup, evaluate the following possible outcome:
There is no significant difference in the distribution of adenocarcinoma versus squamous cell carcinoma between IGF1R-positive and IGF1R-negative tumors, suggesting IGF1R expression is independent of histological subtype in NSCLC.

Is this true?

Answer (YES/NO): NO